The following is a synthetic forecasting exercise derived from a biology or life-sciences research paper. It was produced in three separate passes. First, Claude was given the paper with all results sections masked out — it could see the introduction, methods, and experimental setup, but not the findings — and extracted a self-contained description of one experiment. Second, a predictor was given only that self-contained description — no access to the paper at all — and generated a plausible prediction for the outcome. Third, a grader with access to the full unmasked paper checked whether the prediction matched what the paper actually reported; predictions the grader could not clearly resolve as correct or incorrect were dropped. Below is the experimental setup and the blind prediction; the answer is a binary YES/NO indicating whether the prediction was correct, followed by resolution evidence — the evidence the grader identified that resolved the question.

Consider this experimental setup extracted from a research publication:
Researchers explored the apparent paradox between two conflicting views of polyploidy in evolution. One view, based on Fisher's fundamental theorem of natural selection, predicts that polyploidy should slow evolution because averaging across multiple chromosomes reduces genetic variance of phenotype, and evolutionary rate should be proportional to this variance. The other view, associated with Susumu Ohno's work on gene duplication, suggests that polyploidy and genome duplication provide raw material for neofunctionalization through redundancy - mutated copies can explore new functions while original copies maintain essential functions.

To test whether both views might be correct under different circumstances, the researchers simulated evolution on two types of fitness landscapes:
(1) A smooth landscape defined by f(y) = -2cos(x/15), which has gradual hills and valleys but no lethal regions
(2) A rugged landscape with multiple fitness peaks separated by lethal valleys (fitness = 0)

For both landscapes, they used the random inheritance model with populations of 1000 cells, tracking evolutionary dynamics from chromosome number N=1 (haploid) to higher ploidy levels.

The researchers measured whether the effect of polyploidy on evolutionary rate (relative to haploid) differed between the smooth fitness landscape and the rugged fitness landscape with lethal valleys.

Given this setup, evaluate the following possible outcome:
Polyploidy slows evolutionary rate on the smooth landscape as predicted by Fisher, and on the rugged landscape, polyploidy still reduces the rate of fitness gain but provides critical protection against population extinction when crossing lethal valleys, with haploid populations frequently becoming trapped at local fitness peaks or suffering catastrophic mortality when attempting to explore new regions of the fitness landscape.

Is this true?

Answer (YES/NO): NO